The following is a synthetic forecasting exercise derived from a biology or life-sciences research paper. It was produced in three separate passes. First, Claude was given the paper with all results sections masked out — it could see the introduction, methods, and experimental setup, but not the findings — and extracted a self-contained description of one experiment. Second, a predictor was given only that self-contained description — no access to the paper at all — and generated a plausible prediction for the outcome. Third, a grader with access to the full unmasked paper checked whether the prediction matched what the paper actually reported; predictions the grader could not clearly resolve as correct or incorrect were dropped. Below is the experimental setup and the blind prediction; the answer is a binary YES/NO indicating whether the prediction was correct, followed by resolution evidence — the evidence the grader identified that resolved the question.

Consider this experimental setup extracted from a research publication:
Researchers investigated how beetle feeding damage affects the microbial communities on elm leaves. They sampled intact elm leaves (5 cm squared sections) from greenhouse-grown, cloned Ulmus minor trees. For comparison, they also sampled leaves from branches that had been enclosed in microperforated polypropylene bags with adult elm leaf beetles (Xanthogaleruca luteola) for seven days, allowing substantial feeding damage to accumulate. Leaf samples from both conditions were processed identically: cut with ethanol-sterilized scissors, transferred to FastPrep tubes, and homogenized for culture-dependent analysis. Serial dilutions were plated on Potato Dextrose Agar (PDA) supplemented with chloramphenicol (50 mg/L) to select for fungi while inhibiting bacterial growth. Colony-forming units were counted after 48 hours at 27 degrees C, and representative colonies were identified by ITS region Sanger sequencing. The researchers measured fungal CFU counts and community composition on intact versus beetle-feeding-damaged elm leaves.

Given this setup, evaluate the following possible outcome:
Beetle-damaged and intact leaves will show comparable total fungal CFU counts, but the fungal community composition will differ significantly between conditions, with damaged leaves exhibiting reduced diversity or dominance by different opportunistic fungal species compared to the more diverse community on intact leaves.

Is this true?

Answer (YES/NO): NO